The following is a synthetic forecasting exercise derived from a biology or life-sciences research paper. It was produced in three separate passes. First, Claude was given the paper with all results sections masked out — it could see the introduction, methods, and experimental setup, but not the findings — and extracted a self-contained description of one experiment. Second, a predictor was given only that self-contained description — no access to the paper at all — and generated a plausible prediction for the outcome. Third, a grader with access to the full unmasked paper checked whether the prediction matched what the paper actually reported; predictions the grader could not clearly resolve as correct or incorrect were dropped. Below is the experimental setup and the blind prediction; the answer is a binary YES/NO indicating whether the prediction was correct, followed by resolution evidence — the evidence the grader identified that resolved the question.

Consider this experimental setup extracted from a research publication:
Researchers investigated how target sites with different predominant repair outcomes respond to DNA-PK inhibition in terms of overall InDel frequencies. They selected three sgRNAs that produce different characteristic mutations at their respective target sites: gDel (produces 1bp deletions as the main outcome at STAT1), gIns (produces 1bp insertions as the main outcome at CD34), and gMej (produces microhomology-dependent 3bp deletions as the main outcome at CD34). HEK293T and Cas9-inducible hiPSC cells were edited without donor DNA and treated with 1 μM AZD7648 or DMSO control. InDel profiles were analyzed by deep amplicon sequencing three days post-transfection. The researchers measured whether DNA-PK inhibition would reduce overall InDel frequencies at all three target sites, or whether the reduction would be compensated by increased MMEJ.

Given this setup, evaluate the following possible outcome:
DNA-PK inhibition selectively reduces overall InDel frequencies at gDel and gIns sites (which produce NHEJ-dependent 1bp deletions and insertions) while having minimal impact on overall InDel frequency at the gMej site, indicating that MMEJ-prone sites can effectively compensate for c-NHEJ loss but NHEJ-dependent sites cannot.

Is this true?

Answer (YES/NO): NO